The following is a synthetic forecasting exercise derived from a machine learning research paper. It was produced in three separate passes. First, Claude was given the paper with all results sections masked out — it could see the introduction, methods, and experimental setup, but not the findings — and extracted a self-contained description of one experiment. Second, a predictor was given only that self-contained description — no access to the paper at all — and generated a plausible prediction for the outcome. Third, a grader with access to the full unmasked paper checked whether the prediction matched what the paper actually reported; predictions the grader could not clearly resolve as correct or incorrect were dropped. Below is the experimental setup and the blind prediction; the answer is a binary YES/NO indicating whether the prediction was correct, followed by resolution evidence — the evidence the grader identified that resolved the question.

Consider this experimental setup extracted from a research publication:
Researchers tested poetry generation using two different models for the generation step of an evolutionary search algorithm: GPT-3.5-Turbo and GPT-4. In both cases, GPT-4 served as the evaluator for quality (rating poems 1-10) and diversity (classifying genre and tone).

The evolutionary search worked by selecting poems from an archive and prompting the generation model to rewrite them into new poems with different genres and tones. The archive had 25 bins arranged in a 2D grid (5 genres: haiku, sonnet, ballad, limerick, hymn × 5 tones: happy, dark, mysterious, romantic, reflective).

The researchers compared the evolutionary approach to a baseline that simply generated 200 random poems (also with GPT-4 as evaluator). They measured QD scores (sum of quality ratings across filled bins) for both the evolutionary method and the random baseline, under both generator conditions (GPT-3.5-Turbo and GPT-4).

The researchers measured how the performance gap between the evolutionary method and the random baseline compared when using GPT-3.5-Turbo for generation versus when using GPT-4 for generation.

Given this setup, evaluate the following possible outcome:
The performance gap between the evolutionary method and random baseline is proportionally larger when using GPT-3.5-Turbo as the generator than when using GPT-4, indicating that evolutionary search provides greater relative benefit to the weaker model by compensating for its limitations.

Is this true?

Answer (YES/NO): YES